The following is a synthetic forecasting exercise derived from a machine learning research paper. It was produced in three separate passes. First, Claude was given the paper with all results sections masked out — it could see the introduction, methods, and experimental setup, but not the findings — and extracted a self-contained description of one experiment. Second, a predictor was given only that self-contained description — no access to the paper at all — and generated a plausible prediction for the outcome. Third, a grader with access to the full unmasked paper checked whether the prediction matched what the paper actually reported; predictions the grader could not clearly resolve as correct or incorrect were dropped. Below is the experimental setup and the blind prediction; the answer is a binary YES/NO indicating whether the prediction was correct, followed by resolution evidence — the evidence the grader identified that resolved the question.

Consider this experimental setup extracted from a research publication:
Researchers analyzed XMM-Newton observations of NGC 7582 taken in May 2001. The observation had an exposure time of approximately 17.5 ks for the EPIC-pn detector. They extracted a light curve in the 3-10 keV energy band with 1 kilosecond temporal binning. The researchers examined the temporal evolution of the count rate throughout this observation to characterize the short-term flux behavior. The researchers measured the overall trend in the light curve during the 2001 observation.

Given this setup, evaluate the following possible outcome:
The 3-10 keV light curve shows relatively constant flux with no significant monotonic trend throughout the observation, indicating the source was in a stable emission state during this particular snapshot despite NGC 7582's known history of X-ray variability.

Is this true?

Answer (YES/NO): NO